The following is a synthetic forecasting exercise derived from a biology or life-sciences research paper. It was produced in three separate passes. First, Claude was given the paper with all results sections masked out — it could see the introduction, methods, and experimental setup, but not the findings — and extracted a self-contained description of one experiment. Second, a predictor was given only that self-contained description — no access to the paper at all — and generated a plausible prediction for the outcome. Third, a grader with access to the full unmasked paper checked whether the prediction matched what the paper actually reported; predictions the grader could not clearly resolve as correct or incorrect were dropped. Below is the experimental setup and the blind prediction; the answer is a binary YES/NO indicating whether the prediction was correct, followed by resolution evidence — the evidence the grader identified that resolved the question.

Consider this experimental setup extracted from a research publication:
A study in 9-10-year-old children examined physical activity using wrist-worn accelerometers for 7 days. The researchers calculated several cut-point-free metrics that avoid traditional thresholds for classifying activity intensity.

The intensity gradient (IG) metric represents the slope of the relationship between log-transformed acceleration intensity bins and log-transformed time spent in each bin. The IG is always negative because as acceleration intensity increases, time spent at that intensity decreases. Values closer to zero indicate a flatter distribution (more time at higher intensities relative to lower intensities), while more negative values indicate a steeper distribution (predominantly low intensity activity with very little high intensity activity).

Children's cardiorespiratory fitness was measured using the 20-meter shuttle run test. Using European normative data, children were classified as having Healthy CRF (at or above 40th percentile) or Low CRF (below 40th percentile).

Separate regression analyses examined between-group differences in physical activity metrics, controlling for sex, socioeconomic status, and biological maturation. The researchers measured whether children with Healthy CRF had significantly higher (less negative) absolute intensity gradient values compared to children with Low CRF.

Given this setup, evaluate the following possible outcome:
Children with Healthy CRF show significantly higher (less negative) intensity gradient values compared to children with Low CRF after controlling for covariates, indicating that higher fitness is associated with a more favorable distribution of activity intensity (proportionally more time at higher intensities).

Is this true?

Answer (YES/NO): YES